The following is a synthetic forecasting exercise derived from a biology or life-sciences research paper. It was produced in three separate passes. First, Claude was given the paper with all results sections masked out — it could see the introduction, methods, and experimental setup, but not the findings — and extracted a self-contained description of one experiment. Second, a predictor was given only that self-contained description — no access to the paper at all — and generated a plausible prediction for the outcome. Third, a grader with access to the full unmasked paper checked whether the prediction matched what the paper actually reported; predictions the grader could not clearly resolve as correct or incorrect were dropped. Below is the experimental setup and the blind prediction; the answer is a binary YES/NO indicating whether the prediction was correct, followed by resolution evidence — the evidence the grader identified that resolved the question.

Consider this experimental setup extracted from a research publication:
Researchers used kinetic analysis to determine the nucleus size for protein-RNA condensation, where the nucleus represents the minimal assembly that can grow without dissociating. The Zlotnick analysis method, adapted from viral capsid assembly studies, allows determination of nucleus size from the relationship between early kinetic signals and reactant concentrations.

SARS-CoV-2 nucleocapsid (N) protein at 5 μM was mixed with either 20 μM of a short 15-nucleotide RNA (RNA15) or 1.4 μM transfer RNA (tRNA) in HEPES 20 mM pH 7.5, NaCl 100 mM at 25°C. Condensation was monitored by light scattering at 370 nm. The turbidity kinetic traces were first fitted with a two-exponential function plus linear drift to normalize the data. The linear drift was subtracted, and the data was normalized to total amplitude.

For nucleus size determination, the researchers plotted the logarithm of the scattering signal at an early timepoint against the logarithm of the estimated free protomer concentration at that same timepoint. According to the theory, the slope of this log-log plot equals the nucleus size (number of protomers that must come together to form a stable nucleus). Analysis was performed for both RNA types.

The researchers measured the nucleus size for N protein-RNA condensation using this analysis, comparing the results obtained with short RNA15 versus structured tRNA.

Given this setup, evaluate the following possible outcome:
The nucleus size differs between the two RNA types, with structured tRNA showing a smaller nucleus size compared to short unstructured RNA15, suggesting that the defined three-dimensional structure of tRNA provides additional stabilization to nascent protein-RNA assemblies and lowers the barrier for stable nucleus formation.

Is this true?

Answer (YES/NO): YES